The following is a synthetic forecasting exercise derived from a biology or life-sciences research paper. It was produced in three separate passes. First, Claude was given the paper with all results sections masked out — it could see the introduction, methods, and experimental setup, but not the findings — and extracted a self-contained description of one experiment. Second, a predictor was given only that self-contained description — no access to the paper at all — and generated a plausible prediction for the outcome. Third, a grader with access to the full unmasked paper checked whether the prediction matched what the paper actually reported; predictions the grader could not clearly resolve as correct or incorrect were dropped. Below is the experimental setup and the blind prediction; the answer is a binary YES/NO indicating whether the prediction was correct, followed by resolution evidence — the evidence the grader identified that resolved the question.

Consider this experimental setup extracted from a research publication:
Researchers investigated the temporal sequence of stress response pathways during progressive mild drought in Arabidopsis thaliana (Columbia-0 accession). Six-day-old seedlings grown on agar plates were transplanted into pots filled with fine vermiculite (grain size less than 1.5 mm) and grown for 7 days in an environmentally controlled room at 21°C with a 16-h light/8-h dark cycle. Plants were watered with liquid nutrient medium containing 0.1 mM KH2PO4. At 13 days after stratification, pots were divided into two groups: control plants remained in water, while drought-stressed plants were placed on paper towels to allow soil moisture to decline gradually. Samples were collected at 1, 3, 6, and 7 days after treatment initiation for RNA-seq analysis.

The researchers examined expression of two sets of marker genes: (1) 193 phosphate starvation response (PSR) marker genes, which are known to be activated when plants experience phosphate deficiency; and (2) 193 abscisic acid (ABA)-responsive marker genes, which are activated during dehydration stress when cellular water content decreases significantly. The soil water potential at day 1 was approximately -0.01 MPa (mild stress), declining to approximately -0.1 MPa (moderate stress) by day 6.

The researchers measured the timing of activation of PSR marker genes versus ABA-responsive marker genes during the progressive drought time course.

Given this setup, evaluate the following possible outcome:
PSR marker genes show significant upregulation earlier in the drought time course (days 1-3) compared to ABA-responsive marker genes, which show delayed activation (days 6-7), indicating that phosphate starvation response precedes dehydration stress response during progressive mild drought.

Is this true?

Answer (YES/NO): YES